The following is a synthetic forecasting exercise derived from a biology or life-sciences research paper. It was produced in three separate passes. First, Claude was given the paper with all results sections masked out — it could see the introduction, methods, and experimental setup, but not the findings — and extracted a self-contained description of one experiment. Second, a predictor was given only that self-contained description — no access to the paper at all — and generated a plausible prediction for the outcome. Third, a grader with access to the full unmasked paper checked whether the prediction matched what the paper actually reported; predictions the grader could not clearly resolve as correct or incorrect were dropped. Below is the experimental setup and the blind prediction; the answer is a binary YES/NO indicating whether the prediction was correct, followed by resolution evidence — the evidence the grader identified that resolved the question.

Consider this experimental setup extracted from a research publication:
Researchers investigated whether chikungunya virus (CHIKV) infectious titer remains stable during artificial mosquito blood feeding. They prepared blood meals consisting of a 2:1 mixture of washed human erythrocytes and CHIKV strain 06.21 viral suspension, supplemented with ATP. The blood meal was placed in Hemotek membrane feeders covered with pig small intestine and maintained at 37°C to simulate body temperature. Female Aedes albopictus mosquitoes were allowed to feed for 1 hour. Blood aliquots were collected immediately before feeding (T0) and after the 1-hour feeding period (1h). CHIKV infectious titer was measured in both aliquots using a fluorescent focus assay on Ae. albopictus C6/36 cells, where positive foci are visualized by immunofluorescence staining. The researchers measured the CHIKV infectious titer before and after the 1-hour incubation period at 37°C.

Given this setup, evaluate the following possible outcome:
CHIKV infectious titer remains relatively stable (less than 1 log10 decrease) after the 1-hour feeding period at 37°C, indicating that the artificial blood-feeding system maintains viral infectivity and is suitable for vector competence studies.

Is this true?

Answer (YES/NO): YES